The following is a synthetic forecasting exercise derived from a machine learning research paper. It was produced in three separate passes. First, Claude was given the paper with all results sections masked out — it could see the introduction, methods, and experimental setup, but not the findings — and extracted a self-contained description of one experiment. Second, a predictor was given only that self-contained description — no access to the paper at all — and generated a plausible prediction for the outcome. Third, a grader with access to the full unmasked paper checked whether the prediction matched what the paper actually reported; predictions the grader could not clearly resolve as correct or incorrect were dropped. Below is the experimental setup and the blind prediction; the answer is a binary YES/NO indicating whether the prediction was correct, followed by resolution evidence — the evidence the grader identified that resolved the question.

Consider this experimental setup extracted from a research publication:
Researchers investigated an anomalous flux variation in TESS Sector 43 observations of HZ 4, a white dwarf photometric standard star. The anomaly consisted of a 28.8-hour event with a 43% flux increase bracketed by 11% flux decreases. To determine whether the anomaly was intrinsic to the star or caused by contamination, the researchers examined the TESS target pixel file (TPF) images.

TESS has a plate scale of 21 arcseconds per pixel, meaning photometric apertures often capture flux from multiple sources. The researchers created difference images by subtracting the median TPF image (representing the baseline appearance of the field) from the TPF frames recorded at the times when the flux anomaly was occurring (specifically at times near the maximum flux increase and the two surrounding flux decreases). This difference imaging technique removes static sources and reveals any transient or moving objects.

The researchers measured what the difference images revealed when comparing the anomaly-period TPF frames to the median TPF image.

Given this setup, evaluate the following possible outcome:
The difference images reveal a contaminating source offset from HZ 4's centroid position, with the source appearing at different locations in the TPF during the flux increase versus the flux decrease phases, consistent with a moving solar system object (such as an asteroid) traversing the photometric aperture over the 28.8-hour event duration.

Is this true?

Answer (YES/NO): YES